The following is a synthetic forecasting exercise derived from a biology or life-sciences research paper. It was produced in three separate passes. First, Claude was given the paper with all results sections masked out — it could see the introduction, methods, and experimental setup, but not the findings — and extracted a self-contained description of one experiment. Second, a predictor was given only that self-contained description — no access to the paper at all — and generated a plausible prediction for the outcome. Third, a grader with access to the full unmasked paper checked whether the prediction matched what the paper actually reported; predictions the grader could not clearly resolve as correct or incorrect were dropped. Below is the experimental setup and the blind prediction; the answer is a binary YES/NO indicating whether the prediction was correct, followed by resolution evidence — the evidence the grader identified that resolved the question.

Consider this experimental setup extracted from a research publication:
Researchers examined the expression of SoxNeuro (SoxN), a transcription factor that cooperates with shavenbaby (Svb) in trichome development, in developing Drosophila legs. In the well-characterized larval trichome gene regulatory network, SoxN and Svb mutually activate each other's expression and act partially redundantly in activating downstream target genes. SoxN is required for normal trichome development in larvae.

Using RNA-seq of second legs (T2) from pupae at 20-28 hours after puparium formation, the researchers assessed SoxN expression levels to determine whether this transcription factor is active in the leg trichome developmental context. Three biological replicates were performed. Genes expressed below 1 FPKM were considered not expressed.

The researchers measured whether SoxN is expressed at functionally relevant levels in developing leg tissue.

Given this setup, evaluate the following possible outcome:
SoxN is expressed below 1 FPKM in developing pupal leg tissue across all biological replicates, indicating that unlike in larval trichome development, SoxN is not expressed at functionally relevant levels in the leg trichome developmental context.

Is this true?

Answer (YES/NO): NO